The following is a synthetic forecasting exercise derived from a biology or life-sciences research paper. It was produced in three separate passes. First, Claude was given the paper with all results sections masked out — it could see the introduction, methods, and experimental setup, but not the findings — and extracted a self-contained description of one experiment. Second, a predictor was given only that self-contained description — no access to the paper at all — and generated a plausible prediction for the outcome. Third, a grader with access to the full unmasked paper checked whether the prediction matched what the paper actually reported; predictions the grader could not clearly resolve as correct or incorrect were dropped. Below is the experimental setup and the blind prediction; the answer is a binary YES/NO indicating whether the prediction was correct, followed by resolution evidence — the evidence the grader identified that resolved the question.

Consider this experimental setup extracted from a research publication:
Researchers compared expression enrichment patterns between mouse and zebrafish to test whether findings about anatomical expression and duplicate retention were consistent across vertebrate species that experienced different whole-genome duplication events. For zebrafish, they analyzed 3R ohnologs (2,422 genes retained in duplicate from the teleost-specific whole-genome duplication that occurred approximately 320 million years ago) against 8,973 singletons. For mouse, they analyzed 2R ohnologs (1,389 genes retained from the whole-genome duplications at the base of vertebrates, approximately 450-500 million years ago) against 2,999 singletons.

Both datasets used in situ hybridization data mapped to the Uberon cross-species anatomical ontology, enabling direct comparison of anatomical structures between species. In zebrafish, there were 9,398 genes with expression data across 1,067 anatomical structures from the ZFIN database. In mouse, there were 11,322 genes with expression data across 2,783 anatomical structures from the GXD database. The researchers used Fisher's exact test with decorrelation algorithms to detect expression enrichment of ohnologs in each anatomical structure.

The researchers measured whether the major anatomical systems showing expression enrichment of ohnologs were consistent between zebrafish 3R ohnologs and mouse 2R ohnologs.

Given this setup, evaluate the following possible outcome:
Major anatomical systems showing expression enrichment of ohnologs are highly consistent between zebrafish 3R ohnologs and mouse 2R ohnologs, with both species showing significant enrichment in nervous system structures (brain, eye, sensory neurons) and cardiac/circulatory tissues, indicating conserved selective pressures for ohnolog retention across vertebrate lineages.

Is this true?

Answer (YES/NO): NO